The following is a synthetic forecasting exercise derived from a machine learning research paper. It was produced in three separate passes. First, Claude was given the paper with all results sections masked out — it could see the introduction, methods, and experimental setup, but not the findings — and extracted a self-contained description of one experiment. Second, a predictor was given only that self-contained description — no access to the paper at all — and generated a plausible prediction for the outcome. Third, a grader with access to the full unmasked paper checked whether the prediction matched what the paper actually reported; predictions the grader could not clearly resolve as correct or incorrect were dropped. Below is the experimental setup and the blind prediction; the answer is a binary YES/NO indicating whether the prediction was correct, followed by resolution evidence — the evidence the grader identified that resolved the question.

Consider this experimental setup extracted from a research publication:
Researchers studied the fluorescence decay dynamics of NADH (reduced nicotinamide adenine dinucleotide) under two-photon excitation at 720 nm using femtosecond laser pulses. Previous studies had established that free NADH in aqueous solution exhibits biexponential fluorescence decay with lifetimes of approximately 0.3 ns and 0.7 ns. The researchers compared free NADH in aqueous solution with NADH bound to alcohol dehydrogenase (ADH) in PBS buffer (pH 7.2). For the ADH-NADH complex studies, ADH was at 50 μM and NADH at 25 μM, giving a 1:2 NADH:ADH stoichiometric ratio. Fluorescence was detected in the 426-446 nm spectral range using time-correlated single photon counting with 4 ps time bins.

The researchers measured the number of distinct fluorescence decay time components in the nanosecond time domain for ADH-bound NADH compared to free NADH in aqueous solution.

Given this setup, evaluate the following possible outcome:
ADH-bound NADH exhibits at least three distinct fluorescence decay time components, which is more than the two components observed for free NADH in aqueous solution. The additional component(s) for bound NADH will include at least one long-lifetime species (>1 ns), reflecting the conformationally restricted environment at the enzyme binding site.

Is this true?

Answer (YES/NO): NO